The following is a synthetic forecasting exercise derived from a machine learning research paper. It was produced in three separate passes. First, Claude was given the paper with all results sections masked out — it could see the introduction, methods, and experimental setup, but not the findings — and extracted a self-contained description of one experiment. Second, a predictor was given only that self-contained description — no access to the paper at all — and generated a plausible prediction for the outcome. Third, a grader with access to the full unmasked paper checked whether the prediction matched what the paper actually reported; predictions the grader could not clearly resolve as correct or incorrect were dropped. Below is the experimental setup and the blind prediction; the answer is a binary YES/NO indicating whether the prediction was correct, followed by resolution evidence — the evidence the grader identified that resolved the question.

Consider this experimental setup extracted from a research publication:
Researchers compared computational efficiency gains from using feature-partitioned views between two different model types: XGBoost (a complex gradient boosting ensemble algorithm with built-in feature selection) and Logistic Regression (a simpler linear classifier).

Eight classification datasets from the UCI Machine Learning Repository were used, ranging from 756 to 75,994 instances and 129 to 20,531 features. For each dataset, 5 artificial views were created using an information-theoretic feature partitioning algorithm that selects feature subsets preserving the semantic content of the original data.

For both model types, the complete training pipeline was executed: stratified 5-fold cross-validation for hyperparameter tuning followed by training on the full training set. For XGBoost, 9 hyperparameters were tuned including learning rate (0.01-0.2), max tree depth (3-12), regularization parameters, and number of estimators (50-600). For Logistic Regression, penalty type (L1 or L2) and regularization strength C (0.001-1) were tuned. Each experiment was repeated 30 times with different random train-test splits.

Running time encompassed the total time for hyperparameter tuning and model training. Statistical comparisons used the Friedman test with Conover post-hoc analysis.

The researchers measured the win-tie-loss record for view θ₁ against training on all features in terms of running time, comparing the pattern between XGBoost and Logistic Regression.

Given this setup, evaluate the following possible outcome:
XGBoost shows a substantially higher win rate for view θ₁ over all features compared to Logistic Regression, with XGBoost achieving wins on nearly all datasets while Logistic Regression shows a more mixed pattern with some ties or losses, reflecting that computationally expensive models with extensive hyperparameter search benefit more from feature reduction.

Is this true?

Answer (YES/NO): NO